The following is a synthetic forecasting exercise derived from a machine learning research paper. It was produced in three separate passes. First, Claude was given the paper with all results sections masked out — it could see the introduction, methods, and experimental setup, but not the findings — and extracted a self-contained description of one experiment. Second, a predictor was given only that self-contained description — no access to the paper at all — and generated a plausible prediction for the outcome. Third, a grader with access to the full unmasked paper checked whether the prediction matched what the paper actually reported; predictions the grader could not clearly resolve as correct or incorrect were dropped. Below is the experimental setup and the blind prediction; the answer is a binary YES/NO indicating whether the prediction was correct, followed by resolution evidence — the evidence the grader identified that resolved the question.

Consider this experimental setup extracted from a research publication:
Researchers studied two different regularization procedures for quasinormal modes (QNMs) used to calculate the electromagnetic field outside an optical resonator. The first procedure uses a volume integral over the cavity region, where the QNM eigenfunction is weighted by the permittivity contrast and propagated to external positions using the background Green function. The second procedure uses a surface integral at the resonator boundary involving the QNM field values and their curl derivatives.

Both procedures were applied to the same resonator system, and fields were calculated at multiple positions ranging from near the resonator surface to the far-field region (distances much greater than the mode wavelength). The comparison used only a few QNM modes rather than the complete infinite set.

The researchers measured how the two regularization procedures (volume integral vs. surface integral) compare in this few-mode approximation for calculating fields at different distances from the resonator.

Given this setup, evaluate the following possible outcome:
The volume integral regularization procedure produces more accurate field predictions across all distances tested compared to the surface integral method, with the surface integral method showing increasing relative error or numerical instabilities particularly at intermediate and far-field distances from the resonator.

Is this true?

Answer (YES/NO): NO